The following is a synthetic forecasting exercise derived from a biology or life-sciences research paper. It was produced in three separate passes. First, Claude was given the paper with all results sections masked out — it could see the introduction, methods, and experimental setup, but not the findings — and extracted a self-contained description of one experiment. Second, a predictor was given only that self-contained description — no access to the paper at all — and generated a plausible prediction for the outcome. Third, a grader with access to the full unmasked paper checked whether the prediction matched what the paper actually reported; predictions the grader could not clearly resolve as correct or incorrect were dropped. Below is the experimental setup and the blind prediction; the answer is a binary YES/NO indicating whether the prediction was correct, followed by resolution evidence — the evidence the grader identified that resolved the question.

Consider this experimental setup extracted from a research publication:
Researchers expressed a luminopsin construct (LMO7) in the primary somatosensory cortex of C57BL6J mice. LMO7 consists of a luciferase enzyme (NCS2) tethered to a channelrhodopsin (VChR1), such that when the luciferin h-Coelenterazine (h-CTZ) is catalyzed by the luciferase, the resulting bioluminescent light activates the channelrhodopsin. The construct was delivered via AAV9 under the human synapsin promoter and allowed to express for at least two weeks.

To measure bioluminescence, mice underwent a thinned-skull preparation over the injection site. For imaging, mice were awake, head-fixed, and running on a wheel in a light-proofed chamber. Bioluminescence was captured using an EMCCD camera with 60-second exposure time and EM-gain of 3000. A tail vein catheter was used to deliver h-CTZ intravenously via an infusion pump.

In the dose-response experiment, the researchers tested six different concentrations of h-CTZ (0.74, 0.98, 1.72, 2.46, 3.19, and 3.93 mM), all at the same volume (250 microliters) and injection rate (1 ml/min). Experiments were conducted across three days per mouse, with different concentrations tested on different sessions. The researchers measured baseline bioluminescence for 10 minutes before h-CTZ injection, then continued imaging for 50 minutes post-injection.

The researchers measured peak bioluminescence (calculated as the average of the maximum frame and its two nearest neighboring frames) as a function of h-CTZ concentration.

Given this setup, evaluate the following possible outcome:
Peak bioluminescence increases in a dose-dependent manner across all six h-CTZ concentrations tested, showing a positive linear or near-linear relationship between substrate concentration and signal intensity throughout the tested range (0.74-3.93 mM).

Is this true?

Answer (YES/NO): YES